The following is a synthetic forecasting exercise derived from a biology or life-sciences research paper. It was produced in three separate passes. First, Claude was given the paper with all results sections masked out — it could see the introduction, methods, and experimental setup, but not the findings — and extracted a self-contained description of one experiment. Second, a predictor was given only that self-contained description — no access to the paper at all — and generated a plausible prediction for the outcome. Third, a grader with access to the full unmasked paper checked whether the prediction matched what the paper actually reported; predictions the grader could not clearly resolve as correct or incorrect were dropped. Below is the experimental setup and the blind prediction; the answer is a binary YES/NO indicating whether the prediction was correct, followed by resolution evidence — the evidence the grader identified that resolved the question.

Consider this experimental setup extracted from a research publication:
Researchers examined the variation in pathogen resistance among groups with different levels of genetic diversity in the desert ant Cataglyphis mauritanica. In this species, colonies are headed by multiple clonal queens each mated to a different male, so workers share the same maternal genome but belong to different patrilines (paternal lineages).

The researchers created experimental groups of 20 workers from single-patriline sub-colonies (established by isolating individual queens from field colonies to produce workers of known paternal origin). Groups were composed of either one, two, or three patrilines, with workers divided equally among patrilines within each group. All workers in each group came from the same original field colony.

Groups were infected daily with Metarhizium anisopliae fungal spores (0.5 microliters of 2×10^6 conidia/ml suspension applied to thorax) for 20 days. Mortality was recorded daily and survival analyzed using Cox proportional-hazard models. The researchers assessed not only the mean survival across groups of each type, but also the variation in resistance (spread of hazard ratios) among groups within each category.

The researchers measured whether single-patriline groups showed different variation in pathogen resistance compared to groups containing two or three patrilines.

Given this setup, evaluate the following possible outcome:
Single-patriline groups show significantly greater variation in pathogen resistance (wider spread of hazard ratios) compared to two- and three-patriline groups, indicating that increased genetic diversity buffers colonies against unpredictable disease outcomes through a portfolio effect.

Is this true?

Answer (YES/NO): YES